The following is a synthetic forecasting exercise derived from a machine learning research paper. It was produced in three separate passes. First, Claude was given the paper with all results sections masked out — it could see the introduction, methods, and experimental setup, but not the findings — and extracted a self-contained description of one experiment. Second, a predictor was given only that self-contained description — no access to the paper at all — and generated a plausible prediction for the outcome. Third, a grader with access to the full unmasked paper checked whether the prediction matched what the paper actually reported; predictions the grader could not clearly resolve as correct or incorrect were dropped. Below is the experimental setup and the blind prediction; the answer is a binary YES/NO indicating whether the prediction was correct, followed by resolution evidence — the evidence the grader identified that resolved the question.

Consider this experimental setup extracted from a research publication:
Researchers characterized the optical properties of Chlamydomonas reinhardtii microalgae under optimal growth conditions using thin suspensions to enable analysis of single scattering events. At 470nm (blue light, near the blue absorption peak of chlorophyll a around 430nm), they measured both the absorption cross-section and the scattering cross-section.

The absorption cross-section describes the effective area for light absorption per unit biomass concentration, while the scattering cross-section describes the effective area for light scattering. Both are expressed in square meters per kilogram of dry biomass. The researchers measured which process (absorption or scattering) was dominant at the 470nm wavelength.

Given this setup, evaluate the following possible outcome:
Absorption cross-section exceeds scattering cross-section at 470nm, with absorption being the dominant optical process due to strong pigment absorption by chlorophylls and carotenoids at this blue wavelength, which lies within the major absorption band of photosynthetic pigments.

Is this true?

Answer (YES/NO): NO